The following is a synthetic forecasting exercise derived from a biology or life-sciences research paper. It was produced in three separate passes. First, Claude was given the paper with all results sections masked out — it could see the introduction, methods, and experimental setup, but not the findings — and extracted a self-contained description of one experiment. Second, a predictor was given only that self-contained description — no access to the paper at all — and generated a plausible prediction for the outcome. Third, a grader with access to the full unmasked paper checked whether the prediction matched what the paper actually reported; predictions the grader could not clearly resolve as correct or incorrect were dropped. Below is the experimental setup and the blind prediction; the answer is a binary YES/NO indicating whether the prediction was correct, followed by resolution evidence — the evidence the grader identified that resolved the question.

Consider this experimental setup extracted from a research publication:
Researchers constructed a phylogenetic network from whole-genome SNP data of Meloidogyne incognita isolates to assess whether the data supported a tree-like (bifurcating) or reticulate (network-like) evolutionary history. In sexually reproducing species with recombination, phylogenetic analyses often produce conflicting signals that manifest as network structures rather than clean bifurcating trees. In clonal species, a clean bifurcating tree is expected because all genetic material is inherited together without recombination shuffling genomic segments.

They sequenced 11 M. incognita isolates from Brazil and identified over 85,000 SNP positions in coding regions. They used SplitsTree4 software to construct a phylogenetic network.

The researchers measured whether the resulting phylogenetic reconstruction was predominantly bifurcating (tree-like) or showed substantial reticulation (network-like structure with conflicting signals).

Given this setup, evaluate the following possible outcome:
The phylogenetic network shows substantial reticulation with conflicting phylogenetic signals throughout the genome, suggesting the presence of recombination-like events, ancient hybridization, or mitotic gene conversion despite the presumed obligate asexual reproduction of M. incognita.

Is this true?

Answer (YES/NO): NO